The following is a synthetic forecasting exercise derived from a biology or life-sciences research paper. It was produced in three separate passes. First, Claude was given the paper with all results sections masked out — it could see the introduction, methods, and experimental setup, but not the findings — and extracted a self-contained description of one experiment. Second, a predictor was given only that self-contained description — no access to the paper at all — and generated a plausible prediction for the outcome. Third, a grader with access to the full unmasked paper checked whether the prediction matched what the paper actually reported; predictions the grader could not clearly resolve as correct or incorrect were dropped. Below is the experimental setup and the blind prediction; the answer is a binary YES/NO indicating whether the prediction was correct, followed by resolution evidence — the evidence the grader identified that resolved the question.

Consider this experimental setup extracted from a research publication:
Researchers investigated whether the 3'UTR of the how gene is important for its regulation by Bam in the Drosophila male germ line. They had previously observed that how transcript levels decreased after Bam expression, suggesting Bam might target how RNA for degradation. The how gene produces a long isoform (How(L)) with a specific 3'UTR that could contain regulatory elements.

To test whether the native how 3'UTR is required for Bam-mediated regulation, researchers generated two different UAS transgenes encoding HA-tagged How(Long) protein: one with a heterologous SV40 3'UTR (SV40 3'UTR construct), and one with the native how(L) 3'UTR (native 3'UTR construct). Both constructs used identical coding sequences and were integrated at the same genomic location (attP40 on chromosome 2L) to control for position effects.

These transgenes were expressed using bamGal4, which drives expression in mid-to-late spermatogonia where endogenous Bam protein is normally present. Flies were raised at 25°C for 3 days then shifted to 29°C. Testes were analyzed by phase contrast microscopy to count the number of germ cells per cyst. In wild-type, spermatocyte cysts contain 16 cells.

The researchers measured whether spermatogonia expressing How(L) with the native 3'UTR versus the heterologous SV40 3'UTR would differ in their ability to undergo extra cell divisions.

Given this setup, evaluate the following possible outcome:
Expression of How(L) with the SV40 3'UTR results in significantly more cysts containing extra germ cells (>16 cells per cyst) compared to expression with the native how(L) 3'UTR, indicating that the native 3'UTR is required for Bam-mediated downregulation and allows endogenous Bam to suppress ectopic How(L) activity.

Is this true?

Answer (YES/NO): YES